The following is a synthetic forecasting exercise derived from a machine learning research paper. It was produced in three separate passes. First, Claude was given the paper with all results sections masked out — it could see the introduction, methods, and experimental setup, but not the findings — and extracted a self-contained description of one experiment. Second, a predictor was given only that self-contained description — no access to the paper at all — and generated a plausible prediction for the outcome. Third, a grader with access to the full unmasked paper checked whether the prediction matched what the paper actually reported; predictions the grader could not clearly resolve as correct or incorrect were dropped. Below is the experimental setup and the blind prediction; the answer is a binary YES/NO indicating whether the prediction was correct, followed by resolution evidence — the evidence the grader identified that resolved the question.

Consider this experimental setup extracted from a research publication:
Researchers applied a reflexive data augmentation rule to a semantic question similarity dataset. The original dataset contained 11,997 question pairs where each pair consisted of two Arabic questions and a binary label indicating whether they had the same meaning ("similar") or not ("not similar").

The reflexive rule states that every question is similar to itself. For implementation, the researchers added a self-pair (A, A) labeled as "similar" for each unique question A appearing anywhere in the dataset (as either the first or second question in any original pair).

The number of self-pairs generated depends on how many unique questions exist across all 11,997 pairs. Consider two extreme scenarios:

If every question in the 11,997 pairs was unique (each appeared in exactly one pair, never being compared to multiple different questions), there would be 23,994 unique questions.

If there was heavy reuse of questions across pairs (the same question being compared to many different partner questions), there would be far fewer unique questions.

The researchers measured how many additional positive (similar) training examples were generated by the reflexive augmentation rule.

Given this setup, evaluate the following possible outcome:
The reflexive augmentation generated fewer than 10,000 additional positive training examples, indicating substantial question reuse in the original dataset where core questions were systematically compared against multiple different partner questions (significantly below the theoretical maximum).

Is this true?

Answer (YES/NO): NO